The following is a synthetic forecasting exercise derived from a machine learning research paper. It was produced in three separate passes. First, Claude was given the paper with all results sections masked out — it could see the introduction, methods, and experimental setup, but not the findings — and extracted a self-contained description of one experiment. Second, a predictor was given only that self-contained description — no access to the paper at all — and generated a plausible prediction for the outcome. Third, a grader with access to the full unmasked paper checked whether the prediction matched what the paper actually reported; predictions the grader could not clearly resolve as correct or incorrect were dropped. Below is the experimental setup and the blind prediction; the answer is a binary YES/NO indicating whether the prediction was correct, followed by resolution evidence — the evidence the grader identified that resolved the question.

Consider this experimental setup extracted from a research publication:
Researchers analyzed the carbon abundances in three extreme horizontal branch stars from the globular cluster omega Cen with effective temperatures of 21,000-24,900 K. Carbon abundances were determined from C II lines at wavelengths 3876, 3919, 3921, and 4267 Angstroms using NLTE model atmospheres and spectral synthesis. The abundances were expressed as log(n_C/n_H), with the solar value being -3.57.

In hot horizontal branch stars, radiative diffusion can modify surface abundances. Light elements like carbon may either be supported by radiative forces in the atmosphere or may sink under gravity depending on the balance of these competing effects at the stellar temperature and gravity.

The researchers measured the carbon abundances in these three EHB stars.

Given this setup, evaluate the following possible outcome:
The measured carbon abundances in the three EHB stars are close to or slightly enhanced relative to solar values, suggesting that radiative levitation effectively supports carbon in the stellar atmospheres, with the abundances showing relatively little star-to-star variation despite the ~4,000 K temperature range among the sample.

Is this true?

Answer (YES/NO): NO